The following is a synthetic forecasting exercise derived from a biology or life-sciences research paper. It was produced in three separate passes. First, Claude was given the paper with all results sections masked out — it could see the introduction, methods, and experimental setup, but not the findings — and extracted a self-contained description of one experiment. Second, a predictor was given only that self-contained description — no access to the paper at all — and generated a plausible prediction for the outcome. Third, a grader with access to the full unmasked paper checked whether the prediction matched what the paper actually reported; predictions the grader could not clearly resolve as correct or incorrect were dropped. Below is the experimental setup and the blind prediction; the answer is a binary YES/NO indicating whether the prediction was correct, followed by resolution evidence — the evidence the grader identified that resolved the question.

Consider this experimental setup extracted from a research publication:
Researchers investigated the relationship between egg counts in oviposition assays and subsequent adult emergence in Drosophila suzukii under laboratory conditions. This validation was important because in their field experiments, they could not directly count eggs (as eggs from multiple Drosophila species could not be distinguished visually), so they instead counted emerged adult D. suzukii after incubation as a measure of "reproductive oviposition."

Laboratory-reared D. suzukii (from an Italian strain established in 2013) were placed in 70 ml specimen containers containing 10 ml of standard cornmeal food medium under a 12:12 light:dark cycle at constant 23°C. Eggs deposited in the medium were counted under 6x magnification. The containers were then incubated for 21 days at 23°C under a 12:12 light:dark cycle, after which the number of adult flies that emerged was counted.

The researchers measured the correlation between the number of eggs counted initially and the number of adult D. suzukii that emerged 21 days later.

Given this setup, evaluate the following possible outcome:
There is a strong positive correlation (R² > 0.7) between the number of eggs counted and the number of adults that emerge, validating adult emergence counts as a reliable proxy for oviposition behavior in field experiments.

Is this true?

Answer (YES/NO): YES